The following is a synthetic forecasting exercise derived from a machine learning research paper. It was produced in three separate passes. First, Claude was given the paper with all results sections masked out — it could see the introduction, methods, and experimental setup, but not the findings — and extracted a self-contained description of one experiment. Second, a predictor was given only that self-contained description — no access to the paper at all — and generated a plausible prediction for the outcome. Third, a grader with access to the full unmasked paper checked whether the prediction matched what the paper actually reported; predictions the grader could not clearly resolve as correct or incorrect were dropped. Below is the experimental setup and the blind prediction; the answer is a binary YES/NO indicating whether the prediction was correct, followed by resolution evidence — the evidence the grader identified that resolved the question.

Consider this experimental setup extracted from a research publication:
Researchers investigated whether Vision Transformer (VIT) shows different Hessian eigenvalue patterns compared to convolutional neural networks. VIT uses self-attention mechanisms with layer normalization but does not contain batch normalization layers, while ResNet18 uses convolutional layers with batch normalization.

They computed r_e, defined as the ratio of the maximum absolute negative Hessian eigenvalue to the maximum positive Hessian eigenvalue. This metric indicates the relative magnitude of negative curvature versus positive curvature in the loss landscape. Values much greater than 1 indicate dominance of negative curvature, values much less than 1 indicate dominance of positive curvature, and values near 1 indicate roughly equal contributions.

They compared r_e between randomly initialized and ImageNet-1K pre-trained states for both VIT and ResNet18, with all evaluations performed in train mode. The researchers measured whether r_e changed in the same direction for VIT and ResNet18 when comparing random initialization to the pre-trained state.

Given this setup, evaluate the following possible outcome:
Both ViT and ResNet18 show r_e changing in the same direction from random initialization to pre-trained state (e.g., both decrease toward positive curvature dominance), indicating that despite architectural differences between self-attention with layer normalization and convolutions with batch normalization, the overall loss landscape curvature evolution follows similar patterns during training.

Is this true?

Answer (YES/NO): NO